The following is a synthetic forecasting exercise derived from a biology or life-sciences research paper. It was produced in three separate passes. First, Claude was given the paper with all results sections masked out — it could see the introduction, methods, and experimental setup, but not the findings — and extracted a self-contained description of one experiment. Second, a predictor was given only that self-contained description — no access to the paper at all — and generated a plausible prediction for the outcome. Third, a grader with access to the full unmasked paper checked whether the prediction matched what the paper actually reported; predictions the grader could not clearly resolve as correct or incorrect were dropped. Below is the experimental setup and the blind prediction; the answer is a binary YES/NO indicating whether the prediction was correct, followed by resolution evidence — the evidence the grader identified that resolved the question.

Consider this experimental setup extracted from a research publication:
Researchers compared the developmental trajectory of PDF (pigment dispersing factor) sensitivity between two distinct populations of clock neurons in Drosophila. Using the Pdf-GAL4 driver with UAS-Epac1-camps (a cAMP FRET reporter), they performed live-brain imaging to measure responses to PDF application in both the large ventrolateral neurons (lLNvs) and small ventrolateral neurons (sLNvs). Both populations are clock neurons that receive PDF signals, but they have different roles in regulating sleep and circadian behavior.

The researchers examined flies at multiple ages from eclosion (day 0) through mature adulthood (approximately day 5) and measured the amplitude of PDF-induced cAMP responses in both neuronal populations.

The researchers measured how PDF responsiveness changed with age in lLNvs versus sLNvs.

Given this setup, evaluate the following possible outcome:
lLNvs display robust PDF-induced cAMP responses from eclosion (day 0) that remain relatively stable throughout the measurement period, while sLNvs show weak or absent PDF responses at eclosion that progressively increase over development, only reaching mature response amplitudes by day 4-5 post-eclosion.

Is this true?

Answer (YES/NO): NO